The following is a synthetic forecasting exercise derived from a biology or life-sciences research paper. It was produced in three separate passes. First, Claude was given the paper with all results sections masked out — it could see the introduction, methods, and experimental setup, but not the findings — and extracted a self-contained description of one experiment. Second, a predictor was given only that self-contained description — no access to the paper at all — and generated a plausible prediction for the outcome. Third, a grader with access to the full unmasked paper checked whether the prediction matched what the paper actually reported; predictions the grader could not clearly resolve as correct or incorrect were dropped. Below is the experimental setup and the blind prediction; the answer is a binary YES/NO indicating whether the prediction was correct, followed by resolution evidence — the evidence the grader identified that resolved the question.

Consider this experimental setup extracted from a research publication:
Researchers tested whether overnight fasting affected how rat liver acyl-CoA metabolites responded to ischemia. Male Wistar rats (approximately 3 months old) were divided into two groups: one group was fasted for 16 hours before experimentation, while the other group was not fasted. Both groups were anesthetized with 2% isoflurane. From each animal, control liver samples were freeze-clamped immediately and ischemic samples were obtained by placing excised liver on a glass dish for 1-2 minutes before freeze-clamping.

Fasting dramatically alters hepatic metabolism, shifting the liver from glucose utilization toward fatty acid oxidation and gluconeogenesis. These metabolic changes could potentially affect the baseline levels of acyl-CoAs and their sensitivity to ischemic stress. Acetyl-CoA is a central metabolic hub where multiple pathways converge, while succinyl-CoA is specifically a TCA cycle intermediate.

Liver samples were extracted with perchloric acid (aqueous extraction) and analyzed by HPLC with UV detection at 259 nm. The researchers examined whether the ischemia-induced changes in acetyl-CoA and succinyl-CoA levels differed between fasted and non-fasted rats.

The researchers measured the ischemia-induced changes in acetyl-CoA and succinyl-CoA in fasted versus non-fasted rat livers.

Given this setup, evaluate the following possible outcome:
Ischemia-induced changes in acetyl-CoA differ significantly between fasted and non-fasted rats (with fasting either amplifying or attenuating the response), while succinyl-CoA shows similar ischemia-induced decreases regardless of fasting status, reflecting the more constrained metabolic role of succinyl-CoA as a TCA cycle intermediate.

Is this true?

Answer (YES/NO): NO